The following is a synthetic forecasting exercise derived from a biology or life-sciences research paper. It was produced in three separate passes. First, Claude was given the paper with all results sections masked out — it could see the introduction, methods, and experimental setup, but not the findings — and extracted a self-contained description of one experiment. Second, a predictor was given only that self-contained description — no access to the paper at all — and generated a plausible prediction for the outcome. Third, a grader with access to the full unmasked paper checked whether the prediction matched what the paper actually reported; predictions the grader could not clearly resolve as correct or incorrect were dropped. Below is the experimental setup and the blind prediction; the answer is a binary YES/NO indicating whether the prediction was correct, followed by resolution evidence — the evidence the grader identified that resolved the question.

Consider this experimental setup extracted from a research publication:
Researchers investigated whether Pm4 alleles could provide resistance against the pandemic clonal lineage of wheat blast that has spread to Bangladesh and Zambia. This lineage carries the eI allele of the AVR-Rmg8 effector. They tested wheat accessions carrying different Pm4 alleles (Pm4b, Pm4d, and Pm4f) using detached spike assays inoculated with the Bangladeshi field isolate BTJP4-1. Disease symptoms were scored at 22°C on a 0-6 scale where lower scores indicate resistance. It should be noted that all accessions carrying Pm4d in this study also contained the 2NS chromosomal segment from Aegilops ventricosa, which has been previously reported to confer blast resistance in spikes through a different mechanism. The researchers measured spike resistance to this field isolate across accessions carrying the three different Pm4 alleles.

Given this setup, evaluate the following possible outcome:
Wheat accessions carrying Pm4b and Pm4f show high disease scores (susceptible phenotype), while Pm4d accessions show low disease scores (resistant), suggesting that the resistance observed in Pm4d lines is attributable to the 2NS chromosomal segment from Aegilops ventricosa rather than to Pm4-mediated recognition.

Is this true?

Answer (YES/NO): NO